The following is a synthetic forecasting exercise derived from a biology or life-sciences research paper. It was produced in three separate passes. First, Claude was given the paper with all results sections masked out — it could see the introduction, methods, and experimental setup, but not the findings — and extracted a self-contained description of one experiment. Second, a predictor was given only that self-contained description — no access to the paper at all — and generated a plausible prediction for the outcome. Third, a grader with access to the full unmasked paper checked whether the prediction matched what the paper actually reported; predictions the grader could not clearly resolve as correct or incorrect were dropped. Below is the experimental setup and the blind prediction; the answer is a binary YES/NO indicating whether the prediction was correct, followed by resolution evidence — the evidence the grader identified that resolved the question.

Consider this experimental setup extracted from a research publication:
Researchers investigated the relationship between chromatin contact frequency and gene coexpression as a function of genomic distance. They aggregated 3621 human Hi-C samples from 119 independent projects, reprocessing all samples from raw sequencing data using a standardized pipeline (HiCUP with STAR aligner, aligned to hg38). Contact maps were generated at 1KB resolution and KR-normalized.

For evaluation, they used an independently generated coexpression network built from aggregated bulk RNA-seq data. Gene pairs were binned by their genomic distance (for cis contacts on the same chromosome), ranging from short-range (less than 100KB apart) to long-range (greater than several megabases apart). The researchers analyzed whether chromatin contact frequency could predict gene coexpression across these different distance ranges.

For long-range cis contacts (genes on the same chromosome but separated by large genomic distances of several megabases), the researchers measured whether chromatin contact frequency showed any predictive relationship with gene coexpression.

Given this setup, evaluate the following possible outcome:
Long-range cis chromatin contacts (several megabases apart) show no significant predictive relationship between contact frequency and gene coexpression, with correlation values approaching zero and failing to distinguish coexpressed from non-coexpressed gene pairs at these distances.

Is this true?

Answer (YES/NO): NO